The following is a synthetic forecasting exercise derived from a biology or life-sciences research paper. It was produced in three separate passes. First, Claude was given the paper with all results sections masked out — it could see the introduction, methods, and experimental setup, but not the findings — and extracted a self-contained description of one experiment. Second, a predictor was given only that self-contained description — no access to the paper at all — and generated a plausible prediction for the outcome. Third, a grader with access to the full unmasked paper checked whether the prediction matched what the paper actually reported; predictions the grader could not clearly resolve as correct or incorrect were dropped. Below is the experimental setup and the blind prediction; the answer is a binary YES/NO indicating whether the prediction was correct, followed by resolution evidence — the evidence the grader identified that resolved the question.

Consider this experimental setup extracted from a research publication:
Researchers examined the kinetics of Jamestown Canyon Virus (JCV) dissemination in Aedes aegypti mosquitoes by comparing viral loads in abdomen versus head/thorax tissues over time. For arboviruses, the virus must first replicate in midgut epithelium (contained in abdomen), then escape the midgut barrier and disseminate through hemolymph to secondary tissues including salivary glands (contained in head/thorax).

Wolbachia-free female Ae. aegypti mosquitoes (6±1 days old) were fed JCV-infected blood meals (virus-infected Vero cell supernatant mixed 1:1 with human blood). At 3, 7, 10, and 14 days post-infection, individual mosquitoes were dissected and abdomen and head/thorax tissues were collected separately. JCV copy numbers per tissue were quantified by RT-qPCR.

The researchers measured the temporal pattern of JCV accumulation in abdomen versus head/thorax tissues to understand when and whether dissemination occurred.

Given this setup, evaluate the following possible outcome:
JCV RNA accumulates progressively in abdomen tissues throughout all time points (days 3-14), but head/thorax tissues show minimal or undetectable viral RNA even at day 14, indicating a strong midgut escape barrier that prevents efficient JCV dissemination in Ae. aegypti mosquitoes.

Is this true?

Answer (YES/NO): NO